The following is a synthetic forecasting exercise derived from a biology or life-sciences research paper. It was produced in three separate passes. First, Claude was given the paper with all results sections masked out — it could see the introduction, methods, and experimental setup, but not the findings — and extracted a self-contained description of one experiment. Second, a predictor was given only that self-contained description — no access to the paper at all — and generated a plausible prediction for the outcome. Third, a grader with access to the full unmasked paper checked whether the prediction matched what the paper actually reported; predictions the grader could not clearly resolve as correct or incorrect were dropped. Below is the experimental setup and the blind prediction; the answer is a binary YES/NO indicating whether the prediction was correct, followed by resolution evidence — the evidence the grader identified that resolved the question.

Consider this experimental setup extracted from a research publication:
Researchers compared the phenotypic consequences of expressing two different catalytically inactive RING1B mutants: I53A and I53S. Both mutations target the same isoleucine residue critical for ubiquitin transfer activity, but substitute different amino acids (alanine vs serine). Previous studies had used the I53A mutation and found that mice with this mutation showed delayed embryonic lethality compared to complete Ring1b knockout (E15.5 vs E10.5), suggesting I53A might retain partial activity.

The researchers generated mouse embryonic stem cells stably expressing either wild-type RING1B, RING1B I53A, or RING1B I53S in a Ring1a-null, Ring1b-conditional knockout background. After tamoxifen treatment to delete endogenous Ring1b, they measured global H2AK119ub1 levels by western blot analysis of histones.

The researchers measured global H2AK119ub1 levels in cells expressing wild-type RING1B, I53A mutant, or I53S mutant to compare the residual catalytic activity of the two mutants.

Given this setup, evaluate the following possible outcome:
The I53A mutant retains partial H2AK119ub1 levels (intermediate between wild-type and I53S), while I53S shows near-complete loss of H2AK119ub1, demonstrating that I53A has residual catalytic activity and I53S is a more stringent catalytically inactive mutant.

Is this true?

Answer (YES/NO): NO